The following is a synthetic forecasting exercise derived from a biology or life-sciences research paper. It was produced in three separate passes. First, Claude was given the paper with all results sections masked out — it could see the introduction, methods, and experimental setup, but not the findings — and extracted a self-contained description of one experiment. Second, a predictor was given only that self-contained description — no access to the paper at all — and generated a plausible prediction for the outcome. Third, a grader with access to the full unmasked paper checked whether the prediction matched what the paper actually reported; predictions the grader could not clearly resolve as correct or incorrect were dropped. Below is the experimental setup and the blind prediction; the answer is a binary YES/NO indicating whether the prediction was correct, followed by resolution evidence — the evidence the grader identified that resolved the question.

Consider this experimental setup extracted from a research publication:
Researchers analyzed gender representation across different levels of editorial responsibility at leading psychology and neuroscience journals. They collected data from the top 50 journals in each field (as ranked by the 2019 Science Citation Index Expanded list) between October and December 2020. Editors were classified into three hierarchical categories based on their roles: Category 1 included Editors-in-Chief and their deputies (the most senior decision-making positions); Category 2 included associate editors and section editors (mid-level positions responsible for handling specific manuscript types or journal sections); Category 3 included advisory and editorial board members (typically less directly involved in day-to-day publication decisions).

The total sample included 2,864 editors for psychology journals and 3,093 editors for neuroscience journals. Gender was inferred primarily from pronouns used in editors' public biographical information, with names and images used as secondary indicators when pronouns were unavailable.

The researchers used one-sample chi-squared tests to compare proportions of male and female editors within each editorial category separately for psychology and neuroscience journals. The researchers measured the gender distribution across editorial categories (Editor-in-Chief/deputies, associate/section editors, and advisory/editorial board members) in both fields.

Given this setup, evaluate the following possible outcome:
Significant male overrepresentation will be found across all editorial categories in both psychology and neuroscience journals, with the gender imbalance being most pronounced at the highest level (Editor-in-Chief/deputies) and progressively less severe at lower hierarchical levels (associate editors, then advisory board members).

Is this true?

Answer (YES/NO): NO